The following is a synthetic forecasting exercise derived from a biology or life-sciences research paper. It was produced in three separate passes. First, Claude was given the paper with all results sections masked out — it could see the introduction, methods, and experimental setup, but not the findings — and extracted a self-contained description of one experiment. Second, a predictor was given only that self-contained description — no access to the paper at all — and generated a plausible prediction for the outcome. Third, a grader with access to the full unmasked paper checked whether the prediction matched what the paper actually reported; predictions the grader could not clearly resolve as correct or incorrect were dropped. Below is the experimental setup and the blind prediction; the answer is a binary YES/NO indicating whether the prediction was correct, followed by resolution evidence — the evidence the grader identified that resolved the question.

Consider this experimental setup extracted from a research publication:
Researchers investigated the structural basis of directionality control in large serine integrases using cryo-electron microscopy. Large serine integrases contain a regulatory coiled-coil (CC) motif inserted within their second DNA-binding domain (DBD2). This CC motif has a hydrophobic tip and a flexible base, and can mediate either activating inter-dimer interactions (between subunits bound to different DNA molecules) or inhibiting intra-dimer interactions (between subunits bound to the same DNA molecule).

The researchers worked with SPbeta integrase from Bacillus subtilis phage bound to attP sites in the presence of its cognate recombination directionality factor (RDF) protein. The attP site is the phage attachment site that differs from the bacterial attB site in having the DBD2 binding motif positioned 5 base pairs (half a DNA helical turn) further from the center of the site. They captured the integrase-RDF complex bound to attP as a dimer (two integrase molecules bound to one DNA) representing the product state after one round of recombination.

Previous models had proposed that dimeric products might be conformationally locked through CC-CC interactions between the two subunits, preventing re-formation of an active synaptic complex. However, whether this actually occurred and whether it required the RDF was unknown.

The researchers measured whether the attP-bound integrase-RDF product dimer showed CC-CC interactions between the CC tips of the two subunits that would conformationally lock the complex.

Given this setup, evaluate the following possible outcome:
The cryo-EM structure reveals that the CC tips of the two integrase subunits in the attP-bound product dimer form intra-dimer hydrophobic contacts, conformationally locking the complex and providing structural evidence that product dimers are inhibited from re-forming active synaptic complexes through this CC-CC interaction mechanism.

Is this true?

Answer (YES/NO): YES